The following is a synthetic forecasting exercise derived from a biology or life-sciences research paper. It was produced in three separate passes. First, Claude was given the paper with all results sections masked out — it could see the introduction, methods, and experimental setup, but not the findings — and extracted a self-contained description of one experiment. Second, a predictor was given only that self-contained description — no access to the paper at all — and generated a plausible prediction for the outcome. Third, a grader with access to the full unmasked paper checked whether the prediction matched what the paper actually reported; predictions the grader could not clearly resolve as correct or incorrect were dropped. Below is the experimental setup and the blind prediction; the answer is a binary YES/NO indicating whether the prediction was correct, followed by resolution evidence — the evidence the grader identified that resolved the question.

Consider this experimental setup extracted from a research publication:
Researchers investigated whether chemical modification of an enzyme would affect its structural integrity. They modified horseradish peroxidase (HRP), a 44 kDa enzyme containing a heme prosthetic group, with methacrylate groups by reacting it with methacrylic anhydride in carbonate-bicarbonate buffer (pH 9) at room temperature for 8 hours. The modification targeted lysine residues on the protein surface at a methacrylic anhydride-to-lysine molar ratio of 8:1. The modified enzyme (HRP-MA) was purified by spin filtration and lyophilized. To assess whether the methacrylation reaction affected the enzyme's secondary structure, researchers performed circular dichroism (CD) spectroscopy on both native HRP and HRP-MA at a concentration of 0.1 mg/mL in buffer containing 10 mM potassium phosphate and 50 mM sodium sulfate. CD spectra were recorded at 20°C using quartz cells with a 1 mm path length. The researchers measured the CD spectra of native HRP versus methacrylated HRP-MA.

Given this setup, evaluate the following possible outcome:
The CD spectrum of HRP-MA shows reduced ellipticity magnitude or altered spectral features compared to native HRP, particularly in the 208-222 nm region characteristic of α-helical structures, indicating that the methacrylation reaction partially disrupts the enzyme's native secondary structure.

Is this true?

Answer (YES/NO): NO